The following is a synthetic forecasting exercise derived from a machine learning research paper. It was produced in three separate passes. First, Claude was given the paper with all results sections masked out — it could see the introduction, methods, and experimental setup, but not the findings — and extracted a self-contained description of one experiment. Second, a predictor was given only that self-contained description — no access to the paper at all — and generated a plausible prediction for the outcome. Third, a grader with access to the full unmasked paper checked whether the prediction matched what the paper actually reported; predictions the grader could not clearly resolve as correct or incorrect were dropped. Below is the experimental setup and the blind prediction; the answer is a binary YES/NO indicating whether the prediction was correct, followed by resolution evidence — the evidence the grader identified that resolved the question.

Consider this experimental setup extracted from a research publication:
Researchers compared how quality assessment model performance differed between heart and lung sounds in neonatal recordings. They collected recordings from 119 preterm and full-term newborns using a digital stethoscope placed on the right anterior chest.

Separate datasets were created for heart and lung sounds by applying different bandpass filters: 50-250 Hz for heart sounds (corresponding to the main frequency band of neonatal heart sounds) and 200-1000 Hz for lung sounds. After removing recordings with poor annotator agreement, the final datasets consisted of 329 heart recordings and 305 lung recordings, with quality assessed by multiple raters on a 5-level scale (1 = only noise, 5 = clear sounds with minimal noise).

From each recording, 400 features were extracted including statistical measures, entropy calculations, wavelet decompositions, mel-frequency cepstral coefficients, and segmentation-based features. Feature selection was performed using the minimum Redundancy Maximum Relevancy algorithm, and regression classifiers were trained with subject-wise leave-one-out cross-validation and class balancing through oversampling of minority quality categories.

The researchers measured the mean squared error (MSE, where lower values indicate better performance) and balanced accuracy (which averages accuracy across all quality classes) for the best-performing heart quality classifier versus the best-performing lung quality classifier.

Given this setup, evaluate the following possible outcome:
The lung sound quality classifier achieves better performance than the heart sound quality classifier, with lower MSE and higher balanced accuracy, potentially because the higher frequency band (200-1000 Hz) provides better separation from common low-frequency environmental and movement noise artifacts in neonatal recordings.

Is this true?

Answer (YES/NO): NO